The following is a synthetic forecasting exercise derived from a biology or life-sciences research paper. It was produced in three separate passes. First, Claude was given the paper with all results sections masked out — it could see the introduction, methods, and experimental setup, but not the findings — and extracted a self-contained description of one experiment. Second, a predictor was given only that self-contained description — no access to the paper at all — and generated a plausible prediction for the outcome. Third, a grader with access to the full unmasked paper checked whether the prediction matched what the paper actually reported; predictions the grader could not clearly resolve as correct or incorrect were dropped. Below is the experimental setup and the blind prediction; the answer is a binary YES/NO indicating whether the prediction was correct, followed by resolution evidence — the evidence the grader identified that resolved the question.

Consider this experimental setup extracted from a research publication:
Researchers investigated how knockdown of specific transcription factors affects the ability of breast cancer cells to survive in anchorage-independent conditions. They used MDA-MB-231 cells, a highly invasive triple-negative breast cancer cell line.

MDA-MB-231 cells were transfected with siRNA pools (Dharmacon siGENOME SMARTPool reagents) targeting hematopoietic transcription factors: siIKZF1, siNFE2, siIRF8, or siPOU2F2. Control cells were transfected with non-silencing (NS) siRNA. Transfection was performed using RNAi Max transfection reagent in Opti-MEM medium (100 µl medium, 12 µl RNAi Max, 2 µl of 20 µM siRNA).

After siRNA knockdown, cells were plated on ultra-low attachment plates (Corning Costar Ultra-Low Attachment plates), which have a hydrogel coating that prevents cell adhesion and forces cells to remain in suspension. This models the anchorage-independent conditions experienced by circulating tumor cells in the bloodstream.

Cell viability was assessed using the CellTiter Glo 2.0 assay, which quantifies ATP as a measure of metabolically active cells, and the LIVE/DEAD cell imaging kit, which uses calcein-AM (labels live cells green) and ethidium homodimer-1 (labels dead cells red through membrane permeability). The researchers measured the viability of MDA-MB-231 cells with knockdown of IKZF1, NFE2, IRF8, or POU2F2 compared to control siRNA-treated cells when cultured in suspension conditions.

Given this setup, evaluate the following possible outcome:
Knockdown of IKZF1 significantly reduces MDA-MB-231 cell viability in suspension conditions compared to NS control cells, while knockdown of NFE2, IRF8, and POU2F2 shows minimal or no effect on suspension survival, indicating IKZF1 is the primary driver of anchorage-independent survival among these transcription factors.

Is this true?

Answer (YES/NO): NO